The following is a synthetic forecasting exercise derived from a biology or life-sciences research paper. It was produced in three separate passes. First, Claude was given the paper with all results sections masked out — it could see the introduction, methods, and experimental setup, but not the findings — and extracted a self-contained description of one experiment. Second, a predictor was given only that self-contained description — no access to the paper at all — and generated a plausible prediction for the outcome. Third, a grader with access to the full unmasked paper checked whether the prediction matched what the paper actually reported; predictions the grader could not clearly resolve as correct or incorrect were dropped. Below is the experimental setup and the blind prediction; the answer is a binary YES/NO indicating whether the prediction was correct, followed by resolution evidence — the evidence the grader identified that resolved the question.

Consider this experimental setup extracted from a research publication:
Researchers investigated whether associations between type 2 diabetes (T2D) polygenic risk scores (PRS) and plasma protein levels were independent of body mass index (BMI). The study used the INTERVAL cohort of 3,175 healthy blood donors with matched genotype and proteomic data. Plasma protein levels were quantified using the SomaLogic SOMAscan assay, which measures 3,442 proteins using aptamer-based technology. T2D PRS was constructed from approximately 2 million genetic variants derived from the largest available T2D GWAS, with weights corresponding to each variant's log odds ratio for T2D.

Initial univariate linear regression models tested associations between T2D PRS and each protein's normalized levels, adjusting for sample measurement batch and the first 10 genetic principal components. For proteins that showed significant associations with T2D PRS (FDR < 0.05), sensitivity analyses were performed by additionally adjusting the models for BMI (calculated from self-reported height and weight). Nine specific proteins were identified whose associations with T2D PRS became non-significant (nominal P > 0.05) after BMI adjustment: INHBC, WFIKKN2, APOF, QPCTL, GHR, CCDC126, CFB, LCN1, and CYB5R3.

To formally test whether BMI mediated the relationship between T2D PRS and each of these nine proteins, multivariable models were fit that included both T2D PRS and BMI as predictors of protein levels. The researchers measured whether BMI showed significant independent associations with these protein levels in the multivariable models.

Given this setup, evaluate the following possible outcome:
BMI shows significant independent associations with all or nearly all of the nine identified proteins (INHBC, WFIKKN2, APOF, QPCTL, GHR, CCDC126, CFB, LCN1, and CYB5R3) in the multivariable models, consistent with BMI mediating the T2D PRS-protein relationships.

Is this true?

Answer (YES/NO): YES